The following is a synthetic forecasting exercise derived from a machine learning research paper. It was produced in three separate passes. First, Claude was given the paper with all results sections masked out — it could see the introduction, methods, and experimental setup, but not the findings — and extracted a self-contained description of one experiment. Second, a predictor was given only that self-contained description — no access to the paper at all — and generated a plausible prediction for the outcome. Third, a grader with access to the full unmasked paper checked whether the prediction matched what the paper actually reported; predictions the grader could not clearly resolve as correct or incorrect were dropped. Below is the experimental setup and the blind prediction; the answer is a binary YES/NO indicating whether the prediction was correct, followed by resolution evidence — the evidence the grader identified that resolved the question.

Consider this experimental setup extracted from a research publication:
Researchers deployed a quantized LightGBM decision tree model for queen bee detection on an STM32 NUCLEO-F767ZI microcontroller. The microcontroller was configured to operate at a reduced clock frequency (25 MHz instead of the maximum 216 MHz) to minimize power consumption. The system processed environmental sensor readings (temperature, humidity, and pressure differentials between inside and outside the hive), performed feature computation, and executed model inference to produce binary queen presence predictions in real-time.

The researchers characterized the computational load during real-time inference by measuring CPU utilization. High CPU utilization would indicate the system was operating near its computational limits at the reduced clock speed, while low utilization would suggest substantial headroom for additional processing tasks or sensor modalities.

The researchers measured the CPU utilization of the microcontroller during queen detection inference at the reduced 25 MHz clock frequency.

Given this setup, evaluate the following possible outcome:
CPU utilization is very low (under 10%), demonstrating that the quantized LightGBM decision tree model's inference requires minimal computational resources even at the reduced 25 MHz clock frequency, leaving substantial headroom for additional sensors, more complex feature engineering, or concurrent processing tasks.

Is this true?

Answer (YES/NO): NO